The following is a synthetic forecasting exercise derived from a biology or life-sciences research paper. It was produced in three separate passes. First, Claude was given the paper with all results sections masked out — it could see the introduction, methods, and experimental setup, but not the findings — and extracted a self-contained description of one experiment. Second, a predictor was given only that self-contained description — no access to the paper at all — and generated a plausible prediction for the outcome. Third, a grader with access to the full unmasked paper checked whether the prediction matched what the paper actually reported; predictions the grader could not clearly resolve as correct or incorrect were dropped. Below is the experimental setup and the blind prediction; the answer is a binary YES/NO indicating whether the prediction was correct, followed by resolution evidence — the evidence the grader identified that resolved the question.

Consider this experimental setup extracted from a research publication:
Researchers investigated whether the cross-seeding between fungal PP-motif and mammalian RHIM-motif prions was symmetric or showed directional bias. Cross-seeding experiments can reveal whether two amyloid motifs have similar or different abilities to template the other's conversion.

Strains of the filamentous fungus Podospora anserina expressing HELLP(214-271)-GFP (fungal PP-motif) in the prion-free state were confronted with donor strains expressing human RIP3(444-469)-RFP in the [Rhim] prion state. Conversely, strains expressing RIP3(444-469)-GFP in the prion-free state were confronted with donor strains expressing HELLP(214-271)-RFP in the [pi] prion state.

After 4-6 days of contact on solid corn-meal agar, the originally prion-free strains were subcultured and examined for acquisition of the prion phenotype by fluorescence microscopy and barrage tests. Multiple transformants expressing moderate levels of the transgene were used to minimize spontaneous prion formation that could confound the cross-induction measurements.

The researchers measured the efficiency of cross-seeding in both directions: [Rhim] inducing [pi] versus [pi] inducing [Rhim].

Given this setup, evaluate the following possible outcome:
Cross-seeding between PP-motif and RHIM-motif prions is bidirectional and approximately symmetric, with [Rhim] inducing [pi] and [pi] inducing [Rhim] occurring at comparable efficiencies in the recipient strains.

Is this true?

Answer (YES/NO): YES